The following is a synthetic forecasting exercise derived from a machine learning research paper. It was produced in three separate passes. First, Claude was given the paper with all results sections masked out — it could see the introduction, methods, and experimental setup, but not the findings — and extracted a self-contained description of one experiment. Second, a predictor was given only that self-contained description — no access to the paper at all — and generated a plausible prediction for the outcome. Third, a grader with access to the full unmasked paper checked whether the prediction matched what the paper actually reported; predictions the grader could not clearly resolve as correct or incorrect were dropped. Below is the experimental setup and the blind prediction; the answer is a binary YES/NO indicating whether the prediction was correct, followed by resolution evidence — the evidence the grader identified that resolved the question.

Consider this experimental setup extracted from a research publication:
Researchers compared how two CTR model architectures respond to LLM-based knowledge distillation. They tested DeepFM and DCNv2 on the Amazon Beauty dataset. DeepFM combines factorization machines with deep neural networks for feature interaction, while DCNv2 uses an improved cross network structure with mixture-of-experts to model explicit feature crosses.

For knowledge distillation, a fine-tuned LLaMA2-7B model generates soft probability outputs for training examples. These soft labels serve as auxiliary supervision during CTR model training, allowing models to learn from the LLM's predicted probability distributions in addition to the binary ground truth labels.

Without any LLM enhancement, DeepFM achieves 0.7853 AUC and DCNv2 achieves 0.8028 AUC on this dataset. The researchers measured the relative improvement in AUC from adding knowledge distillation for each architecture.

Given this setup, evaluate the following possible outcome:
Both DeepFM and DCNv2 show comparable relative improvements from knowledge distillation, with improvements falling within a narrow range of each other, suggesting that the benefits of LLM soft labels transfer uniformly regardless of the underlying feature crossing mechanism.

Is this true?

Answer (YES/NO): NO